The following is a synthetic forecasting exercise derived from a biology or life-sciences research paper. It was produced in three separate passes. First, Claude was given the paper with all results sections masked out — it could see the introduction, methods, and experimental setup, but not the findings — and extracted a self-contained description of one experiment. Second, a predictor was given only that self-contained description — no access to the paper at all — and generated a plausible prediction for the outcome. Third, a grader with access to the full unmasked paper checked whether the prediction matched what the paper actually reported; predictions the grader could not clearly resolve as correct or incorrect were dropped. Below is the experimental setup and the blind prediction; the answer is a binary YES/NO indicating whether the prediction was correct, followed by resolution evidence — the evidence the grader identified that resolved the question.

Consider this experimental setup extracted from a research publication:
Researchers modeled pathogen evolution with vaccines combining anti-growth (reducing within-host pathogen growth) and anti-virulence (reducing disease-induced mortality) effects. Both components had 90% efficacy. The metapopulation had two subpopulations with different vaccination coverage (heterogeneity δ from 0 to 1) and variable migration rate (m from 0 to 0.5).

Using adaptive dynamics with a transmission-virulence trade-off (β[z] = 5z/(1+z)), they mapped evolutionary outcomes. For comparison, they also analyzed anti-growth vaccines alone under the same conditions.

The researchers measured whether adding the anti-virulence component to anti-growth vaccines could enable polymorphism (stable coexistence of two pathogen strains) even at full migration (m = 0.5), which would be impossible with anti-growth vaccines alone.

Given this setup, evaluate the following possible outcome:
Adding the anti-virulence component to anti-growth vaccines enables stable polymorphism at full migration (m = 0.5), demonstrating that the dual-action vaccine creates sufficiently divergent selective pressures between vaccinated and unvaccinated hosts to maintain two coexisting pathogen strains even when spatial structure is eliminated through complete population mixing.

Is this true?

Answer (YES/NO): YES